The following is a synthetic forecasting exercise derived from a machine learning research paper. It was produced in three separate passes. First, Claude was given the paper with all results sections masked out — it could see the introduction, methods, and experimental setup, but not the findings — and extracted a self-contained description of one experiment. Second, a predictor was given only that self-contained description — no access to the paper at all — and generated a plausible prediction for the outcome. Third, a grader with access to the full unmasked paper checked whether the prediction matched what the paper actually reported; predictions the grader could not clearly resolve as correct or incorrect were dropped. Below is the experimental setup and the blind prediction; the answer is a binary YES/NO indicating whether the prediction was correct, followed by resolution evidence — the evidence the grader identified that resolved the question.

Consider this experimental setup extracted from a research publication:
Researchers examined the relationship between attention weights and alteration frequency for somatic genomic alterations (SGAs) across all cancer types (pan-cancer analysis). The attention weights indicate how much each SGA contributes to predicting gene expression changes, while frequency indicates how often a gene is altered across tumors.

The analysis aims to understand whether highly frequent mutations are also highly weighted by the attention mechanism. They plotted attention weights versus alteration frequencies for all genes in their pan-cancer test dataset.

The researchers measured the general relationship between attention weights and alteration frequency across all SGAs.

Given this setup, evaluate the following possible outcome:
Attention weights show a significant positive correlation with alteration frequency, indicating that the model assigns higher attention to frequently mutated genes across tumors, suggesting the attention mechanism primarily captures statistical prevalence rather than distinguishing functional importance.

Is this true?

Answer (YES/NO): NO